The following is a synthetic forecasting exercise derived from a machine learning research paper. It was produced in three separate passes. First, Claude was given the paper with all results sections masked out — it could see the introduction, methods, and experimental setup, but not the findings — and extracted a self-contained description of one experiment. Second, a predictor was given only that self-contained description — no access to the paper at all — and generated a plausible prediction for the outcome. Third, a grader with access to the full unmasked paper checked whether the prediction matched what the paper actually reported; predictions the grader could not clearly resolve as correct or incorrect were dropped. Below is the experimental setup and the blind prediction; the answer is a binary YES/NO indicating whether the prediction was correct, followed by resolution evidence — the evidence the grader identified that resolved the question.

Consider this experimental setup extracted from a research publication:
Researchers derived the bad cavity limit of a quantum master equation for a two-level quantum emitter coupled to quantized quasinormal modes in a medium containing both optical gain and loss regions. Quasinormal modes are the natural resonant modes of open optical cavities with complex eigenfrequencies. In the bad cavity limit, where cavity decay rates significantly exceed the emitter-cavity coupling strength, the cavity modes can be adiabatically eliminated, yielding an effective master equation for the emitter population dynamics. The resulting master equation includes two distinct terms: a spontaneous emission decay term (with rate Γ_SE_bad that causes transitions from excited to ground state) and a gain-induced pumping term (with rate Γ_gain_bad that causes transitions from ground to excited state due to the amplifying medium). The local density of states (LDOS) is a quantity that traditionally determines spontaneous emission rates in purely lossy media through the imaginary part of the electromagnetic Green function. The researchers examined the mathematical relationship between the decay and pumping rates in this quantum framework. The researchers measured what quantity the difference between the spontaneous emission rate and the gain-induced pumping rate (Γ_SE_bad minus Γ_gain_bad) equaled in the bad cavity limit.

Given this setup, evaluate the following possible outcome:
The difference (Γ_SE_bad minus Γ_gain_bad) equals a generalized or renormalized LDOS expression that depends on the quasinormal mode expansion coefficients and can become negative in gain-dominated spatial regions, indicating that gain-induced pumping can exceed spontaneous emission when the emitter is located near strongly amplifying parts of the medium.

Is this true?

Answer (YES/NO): NO